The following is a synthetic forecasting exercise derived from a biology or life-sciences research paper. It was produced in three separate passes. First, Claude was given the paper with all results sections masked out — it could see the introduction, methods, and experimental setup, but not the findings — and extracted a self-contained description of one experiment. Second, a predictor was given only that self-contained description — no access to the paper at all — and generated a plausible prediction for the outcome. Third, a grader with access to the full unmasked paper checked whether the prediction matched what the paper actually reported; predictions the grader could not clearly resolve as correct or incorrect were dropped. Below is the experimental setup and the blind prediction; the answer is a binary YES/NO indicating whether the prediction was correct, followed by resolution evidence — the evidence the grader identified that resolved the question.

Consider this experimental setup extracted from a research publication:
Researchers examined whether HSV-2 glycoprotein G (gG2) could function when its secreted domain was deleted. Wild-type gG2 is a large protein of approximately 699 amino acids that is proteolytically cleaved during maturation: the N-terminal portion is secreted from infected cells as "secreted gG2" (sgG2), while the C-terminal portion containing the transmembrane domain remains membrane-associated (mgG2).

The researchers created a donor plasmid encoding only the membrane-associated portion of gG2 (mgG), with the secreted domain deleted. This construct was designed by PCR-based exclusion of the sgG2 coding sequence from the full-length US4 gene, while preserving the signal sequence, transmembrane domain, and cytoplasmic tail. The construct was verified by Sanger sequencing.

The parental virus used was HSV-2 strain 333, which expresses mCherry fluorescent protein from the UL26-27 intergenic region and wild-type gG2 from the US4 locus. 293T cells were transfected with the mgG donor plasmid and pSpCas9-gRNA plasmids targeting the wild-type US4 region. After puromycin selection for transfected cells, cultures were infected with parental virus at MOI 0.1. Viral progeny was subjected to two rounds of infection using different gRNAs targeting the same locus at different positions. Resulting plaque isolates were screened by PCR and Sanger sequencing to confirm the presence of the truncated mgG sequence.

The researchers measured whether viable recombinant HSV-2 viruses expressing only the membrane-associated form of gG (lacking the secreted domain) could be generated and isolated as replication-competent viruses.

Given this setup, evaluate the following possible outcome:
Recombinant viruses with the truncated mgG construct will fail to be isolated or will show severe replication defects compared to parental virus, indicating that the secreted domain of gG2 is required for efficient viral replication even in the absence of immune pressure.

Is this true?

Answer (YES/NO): NO